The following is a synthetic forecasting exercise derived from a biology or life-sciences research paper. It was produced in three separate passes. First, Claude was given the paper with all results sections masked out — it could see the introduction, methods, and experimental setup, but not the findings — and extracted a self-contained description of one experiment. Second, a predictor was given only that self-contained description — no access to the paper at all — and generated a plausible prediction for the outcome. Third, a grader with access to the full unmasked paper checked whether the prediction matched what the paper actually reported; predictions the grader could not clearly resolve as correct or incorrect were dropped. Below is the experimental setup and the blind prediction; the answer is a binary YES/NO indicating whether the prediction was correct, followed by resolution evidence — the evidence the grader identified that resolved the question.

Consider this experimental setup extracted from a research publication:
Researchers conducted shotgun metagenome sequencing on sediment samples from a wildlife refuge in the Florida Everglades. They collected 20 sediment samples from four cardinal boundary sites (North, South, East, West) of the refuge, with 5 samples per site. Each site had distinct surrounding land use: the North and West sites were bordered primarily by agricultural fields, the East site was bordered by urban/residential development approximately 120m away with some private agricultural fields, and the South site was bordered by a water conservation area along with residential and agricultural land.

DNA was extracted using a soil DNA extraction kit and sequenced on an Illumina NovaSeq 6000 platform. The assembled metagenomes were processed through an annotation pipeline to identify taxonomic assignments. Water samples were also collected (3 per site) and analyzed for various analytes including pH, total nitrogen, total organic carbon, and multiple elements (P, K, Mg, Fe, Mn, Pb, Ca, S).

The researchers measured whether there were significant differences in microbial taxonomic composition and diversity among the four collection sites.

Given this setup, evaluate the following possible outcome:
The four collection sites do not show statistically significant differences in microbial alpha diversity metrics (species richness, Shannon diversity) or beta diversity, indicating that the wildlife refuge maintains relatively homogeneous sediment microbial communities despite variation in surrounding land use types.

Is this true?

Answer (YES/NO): NO